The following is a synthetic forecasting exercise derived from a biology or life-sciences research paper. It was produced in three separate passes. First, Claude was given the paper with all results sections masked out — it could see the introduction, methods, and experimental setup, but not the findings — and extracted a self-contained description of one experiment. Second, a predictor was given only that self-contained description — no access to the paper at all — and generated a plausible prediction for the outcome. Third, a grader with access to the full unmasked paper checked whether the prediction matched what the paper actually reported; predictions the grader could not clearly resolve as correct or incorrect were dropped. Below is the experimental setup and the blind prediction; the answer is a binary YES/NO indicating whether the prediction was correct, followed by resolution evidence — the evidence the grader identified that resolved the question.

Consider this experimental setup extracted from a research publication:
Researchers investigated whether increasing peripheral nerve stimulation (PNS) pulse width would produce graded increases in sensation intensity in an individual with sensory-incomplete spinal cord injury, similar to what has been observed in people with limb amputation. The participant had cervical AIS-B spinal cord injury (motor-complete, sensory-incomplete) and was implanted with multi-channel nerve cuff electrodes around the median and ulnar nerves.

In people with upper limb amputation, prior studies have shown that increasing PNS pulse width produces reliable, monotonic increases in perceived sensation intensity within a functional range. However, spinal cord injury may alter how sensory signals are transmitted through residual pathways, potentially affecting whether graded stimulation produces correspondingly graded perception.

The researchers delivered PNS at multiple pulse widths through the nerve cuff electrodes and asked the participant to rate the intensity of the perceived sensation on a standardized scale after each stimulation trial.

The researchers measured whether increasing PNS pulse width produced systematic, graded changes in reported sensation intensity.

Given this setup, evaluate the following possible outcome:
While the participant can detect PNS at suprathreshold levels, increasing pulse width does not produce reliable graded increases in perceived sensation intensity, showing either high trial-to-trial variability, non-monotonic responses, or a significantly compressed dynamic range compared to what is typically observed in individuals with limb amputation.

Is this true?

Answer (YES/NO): NO